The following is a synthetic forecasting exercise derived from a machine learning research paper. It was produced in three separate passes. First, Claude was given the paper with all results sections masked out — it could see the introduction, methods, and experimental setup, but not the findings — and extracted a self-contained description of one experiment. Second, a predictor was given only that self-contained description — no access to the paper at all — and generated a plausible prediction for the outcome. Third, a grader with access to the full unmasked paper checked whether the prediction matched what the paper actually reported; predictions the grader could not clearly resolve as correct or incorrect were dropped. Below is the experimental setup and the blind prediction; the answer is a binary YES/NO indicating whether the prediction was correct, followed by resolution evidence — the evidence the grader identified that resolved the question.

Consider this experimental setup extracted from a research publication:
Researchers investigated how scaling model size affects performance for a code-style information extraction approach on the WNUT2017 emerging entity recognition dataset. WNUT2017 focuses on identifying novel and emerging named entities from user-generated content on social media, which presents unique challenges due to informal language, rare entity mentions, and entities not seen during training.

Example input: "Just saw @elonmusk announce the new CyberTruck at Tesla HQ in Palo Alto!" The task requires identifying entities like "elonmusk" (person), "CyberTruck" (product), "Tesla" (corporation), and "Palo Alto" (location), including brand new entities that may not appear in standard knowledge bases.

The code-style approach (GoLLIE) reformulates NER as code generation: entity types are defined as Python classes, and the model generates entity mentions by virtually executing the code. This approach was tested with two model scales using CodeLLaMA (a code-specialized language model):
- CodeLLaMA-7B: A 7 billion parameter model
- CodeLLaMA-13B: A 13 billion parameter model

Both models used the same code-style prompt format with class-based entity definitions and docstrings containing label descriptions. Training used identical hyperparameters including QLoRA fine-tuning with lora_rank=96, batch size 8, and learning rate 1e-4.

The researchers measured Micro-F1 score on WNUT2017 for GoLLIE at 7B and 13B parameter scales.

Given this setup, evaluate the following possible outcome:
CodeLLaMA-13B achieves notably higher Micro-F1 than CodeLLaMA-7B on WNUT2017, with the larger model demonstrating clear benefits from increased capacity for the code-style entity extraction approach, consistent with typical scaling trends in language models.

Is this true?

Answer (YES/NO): NO